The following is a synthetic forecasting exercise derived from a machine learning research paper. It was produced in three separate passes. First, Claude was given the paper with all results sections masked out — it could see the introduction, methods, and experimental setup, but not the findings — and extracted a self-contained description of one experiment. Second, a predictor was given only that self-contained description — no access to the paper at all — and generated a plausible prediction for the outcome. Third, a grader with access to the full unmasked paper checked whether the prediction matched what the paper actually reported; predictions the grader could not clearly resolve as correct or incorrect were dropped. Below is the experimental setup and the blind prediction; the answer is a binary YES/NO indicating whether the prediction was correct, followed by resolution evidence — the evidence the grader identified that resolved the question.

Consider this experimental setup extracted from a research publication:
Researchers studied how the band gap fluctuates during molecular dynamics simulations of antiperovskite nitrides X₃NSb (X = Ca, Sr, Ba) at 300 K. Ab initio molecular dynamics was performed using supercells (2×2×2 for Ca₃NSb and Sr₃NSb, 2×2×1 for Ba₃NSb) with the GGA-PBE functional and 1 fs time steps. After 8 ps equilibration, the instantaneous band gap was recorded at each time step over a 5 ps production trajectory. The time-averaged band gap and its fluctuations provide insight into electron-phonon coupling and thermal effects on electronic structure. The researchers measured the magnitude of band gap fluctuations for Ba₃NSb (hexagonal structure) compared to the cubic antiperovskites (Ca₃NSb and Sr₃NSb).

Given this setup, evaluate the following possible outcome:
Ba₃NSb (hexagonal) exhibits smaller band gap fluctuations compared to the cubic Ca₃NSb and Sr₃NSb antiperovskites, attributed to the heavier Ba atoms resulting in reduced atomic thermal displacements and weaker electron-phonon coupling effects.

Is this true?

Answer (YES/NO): NO